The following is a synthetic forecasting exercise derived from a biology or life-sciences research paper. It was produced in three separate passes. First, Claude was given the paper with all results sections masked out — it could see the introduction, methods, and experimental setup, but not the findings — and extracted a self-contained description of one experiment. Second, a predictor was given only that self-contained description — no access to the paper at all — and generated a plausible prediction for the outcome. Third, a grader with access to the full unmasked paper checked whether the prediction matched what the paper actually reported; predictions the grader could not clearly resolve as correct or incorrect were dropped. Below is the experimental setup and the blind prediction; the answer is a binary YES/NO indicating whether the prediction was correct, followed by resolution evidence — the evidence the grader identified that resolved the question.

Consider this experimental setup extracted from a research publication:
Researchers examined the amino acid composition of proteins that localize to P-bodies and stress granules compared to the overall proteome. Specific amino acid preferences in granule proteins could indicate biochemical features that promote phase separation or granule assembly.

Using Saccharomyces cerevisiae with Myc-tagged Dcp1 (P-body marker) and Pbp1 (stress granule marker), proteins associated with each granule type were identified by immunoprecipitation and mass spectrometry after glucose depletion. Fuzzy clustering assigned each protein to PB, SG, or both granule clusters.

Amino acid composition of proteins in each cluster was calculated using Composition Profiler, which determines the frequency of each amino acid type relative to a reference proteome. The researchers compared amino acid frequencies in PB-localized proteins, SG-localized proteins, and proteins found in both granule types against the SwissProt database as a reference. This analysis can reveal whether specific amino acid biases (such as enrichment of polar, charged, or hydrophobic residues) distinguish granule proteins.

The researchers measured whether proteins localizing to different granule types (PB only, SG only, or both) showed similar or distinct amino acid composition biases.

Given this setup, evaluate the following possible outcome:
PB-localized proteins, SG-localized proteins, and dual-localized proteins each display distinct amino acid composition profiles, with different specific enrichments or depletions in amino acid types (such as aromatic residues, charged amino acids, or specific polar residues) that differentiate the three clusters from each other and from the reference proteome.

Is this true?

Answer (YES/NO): NO